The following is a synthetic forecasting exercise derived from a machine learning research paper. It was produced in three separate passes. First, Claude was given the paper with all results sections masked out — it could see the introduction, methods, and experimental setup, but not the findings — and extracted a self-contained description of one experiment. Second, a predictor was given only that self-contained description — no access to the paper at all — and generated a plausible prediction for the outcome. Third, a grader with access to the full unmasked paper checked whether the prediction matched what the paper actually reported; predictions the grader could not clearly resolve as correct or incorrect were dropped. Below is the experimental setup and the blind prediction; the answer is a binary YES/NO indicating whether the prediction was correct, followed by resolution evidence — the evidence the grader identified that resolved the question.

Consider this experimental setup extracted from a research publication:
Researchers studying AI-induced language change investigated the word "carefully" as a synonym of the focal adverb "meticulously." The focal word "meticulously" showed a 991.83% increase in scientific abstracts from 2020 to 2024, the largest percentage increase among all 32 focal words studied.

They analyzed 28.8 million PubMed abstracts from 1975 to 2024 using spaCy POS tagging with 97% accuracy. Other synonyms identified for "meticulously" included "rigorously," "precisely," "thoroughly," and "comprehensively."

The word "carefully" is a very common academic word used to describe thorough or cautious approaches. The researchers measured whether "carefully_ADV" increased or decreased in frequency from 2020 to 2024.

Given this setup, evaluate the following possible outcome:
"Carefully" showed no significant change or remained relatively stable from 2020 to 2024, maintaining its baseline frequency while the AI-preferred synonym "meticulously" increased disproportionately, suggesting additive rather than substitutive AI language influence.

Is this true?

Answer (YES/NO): NO